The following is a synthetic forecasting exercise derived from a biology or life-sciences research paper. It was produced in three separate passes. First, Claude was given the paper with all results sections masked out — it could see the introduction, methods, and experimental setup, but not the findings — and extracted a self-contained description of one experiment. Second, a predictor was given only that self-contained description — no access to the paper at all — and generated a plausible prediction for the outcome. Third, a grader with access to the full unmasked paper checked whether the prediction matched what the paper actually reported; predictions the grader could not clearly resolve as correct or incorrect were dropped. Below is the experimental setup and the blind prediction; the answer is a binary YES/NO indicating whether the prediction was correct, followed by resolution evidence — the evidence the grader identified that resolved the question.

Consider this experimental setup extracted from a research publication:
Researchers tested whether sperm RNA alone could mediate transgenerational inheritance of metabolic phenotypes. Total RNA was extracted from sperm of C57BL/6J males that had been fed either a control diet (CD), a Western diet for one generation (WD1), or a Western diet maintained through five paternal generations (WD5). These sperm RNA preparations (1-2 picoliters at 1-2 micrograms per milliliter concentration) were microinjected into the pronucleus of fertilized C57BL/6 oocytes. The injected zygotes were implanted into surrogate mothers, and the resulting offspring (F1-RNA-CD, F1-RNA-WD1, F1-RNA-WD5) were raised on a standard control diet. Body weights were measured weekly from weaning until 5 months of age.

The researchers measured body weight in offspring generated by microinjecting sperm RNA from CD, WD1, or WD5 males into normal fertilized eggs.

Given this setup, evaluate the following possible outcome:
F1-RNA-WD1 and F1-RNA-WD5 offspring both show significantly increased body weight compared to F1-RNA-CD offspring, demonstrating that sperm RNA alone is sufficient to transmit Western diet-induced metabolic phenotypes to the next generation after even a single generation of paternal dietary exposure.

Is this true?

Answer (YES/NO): YES